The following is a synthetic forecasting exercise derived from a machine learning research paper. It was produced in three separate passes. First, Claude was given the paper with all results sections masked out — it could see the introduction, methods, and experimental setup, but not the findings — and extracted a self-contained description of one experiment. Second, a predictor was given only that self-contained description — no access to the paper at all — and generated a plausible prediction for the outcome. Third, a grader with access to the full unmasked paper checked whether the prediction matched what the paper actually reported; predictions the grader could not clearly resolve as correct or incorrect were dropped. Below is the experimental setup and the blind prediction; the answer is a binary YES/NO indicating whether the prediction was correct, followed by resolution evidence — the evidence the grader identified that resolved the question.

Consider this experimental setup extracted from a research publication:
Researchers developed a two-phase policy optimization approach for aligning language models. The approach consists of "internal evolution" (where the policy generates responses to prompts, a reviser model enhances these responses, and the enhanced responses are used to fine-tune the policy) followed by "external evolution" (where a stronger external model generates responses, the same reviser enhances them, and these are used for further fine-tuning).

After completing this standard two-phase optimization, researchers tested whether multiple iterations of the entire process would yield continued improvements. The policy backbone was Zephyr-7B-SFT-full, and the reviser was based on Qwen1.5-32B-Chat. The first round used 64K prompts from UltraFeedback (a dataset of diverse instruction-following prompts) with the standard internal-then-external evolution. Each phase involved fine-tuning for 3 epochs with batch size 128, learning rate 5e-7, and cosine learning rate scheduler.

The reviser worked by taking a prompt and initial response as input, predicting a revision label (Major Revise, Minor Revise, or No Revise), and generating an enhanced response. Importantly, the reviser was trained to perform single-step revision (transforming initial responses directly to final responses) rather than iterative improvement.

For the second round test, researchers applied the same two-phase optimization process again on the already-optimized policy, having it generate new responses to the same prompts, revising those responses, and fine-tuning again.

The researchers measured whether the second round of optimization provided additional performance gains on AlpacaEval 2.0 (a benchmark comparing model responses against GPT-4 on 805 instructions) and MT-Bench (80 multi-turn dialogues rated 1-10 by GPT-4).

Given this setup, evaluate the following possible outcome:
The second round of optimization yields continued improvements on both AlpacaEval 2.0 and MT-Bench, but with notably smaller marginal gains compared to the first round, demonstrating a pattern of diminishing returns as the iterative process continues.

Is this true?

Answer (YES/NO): NO